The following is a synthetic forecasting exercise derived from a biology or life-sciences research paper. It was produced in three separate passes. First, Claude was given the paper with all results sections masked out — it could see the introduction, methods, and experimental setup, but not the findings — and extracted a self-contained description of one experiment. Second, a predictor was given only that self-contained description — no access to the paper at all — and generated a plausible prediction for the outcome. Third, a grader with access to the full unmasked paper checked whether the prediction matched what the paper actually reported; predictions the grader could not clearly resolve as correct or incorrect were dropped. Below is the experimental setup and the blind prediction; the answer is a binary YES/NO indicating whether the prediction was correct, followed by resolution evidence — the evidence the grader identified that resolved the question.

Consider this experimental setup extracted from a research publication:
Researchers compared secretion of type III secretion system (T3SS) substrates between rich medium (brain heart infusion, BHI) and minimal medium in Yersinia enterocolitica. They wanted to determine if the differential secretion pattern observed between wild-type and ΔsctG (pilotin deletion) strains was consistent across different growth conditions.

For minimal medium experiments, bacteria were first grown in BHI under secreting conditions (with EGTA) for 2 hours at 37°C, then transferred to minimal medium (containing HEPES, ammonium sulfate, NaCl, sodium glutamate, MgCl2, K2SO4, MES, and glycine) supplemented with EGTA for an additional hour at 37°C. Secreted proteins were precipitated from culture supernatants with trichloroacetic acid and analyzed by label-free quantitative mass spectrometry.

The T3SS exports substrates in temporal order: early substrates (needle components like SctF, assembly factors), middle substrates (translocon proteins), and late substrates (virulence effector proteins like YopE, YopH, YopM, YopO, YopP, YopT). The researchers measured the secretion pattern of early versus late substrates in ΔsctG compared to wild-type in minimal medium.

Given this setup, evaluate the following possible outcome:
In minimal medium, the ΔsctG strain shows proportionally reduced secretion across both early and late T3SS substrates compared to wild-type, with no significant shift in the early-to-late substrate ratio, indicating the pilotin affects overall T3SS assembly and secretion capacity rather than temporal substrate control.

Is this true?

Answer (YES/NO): NO